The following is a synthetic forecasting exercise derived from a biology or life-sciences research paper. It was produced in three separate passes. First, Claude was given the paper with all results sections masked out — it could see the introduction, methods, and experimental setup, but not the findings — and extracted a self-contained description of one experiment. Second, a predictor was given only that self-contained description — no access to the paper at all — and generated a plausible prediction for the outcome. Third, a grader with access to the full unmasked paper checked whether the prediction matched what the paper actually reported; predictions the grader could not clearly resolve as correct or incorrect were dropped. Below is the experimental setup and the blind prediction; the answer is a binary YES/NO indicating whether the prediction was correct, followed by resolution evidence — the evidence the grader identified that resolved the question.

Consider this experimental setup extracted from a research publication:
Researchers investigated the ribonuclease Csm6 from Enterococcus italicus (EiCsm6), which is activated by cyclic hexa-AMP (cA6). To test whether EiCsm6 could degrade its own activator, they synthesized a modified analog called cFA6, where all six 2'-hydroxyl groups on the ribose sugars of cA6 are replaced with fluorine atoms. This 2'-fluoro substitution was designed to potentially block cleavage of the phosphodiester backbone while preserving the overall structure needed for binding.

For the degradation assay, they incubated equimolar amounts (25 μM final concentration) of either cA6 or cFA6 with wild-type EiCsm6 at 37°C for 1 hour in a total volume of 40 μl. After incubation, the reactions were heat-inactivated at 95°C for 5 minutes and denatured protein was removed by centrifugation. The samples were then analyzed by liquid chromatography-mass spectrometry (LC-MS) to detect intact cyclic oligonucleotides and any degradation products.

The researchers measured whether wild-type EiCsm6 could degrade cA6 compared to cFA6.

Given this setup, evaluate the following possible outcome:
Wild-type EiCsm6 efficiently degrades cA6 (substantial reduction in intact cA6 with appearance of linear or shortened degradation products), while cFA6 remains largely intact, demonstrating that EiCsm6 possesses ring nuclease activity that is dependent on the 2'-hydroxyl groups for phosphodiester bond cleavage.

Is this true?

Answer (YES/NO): YES